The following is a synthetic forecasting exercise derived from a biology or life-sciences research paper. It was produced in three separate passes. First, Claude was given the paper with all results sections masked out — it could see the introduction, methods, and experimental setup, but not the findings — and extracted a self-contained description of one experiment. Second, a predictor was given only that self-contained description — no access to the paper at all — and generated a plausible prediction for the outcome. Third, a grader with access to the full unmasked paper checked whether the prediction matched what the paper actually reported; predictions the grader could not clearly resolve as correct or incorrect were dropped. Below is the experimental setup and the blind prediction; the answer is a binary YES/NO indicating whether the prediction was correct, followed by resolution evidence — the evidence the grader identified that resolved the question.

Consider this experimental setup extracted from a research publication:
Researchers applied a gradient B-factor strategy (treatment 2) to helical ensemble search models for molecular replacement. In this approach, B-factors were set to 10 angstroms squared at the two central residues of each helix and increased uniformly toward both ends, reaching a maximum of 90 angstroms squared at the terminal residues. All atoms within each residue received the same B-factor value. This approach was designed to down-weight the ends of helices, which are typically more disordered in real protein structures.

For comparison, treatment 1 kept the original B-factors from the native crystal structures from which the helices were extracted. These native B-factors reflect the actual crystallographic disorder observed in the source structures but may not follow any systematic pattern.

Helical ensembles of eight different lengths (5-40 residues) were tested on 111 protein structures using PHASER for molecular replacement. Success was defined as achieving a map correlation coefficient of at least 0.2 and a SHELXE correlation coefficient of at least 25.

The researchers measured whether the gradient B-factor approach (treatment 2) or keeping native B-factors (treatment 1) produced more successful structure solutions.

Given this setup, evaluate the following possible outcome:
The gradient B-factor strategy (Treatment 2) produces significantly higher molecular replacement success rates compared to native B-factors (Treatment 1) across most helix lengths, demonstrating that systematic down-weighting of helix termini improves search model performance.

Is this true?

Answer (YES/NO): NO